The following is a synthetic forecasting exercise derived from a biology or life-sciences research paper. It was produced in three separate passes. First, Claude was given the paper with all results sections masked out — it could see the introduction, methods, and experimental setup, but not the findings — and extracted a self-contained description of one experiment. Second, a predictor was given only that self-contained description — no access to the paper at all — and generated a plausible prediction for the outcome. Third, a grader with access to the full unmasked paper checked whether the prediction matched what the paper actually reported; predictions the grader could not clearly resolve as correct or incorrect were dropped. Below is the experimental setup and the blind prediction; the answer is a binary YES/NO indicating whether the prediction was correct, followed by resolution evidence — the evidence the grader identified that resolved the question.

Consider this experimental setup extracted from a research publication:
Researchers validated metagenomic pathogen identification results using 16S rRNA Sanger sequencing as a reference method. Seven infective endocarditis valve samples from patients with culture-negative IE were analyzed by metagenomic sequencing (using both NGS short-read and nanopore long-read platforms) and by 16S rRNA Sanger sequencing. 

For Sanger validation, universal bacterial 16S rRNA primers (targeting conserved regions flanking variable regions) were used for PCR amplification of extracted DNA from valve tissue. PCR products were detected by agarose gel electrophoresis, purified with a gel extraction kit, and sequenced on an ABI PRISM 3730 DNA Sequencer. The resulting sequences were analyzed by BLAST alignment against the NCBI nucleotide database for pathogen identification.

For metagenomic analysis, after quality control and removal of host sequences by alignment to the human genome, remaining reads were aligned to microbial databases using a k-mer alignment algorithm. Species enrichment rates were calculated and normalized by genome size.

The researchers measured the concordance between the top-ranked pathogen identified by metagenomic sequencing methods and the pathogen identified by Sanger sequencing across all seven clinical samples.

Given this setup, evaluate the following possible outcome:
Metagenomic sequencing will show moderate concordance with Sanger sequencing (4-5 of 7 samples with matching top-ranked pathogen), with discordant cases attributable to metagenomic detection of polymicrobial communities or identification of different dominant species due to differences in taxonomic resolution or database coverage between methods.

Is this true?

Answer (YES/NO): NO